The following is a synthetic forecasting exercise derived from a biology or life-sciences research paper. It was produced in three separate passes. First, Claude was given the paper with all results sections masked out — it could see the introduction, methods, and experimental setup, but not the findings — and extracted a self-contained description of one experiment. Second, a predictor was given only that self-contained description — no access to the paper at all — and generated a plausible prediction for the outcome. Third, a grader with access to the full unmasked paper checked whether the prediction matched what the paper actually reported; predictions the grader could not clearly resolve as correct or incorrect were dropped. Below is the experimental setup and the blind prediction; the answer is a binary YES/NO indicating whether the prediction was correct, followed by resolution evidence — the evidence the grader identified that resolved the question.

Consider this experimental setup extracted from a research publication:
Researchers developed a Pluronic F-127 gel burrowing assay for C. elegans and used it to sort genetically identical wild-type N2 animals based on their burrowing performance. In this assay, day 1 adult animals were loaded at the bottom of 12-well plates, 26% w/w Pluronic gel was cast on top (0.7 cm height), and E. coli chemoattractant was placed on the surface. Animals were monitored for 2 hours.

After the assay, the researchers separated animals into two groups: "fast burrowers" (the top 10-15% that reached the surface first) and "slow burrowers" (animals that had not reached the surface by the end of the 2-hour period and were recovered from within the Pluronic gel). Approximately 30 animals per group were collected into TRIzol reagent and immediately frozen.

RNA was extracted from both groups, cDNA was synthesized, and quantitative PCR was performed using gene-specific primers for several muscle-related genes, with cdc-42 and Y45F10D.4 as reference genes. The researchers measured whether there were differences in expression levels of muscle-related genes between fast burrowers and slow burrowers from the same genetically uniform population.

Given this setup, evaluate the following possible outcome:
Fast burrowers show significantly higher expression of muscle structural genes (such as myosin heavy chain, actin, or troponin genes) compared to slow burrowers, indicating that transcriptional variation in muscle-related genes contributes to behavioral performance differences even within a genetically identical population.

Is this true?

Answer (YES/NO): YES